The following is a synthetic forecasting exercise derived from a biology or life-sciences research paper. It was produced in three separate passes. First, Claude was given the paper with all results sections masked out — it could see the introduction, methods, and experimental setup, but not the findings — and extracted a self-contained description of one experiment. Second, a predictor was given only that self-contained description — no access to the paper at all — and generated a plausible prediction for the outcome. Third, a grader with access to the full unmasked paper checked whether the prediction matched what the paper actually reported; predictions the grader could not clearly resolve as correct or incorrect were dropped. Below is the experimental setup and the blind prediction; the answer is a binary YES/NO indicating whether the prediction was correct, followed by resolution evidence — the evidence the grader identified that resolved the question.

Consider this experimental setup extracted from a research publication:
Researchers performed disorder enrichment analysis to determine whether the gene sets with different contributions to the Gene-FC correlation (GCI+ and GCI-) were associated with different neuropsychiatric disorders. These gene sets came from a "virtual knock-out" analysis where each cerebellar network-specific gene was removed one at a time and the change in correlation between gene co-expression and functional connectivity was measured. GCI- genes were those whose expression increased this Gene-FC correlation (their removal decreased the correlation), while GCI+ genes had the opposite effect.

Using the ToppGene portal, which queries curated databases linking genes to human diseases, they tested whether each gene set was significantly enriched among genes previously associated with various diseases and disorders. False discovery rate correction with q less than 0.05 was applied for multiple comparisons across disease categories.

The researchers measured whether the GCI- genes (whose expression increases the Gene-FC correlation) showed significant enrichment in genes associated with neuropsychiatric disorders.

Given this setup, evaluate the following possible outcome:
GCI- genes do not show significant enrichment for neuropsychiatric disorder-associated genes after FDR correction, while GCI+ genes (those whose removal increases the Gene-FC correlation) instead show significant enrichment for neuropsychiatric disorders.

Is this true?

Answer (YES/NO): NO